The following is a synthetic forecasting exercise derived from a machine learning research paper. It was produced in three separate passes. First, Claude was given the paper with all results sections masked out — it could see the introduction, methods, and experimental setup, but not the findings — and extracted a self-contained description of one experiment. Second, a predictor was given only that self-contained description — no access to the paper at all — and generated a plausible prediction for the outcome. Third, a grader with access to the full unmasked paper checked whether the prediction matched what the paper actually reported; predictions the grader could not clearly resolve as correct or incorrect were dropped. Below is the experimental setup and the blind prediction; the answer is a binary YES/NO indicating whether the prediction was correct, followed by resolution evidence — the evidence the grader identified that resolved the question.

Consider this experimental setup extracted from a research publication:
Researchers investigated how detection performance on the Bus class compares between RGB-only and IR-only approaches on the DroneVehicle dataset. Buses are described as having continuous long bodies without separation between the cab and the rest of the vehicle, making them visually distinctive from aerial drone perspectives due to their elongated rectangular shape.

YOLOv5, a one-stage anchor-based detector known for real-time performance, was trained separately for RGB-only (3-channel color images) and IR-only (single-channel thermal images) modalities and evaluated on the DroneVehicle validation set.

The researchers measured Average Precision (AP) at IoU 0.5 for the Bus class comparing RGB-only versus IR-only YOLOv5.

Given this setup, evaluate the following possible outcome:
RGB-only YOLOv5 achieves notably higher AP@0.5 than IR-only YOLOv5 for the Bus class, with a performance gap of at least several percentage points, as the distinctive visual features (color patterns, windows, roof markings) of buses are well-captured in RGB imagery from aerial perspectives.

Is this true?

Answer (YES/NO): NO